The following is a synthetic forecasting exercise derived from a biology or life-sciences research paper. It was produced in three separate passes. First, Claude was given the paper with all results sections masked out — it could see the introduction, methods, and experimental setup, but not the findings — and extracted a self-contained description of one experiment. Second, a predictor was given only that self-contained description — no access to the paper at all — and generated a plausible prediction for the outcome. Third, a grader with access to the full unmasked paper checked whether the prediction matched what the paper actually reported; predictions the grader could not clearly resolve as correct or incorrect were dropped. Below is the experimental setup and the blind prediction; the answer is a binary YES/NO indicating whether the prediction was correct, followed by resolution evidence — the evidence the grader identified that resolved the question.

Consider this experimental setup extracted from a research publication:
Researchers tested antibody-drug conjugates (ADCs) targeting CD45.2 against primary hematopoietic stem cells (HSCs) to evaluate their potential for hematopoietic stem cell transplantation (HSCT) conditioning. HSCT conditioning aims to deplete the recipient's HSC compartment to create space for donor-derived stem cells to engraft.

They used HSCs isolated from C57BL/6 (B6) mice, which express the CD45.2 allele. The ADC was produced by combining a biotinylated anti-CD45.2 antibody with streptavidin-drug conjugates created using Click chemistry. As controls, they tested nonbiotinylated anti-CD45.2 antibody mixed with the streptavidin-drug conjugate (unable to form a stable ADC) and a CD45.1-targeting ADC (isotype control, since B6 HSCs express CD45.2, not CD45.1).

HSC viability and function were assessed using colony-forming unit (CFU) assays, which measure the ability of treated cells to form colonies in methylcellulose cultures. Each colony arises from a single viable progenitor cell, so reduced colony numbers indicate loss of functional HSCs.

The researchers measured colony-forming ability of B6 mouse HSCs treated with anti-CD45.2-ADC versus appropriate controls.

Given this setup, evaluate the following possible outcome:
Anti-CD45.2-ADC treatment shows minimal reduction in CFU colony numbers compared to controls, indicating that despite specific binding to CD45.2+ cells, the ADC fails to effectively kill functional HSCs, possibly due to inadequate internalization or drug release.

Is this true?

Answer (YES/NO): NO